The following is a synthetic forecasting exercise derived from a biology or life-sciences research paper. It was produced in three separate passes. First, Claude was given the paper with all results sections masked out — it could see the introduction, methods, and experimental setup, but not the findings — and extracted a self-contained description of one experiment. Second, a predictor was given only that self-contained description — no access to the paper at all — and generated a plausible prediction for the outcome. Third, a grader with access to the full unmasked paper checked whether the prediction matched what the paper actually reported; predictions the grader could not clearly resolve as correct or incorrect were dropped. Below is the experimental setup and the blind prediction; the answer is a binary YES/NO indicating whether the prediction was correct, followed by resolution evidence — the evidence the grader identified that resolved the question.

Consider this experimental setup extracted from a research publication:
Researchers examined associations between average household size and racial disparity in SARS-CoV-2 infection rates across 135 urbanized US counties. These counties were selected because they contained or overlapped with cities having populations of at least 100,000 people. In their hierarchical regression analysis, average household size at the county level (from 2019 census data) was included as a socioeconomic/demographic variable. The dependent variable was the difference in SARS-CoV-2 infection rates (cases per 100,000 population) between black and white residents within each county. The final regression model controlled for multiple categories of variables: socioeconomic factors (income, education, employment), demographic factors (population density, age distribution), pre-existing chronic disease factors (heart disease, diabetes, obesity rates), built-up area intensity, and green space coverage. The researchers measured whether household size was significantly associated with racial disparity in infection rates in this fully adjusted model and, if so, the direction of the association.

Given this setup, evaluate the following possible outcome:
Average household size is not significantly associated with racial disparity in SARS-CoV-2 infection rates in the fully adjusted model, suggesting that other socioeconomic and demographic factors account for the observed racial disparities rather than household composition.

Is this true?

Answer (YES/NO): NO